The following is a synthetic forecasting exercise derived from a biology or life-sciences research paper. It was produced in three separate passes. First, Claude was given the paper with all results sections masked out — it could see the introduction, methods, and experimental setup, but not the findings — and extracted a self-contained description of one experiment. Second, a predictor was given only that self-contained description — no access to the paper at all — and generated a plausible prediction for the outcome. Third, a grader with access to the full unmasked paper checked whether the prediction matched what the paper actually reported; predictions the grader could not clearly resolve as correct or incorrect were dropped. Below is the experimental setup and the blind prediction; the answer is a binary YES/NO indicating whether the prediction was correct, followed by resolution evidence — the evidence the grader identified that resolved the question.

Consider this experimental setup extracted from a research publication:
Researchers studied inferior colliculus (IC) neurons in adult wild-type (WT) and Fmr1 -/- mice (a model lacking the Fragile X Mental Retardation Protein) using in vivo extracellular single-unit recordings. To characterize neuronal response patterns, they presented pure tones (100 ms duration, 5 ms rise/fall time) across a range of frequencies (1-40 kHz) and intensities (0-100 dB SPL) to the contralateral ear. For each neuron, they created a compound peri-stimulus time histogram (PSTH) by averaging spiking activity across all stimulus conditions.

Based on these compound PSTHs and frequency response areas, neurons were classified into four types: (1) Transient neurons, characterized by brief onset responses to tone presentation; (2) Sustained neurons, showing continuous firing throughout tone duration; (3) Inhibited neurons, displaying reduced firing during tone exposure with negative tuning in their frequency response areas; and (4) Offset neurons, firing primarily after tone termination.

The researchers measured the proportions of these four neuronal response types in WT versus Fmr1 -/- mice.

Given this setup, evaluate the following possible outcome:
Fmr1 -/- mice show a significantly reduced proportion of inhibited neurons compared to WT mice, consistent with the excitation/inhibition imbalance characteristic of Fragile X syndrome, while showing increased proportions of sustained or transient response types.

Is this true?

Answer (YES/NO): NO